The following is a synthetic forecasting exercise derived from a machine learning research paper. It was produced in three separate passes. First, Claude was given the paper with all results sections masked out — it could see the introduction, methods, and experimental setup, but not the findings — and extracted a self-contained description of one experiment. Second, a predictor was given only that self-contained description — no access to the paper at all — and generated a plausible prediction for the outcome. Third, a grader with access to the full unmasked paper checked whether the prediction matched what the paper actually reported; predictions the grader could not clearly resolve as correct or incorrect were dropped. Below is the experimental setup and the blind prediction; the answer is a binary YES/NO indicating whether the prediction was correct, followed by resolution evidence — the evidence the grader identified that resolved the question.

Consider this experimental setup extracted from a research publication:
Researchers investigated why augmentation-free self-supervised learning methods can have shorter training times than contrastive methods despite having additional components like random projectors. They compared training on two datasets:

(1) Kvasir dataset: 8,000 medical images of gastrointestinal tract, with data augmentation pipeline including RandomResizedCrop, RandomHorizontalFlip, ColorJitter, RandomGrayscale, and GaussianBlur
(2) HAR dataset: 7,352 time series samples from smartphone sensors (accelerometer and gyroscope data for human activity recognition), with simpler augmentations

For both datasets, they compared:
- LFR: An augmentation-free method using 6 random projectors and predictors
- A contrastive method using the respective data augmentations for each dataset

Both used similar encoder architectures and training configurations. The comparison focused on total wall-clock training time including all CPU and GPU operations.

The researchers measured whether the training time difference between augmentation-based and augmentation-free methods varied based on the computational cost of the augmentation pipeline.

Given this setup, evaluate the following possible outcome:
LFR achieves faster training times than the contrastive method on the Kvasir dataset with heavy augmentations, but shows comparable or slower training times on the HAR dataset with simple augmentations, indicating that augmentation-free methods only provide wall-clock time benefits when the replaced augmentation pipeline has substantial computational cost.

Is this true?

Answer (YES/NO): YES